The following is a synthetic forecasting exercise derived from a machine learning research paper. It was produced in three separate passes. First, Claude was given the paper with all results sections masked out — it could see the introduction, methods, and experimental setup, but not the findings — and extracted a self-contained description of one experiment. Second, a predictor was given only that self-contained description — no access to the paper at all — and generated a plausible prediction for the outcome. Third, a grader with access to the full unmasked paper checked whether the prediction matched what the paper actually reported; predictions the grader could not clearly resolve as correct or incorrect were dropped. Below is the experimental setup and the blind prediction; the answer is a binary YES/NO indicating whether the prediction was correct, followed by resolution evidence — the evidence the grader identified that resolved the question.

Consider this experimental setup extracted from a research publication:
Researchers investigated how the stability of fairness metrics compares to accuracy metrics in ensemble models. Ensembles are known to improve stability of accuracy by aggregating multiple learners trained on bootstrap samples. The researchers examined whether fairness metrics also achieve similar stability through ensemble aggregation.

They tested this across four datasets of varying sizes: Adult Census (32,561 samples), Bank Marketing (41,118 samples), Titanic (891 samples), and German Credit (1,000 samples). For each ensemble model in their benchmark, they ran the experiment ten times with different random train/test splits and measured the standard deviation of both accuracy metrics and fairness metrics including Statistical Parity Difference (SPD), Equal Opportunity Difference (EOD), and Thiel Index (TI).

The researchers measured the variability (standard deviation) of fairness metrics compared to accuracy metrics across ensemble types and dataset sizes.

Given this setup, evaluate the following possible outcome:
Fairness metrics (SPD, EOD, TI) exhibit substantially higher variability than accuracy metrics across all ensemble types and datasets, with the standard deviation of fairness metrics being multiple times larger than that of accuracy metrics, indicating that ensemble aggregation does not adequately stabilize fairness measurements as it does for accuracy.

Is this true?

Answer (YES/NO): NO